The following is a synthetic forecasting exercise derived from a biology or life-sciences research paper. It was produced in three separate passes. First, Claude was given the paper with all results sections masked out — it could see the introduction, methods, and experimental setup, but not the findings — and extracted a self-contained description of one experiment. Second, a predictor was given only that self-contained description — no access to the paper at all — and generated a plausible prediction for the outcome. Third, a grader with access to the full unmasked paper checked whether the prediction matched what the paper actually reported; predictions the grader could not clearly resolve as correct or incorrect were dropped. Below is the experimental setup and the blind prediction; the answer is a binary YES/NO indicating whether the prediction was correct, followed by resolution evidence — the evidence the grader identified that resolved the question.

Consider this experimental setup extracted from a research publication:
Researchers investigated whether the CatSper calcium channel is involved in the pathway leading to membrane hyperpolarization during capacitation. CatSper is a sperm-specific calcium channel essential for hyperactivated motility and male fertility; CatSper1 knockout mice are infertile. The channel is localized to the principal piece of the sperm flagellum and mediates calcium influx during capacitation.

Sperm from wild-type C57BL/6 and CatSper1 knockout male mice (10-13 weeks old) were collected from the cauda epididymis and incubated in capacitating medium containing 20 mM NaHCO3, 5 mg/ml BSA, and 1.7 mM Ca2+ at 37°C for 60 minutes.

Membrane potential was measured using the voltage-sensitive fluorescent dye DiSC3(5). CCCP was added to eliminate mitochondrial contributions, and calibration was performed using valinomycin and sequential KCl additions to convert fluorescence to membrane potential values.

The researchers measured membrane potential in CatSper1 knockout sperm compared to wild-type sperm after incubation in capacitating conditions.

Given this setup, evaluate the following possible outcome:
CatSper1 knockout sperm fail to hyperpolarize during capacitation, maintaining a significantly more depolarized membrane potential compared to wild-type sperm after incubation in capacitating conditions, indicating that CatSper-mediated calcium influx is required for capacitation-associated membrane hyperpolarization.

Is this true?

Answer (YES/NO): YES